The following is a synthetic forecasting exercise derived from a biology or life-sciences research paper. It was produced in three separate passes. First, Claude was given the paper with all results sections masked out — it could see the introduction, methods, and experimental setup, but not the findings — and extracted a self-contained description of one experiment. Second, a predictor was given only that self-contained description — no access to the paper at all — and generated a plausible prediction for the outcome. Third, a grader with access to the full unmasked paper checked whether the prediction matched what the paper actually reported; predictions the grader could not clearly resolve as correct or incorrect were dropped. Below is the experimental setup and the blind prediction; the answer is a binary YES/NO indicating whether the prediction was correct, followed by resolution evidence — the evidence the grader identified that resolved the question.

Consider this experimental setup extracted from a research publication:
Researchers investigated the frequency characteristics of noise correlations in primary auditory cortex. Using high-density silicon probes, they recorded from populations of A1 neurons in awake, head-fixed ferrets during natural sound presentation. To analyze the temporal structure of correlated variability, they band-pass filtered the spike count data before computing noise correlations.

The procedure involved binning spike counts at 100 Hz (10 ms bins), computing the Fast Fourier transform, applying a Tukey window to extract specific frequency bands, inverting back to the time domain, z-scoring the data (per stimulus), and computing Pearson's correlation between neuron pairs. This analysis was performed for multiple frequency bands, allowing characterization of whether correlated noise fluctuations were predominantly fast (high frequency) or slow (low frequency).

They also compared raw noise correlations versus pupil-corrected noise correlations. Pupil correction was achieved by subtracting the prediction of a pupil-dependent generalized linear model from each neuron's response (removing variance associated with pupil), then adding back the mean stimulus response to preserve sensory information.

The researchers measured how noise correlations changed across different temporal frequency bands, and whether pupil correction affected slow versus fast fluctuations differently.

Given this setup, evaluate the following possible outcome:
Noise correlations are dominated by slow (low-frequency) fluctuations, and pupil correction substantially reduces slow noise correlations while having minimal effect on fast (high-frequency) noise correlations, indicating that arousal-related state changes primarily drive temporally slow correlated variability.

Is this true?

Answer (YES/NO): NO